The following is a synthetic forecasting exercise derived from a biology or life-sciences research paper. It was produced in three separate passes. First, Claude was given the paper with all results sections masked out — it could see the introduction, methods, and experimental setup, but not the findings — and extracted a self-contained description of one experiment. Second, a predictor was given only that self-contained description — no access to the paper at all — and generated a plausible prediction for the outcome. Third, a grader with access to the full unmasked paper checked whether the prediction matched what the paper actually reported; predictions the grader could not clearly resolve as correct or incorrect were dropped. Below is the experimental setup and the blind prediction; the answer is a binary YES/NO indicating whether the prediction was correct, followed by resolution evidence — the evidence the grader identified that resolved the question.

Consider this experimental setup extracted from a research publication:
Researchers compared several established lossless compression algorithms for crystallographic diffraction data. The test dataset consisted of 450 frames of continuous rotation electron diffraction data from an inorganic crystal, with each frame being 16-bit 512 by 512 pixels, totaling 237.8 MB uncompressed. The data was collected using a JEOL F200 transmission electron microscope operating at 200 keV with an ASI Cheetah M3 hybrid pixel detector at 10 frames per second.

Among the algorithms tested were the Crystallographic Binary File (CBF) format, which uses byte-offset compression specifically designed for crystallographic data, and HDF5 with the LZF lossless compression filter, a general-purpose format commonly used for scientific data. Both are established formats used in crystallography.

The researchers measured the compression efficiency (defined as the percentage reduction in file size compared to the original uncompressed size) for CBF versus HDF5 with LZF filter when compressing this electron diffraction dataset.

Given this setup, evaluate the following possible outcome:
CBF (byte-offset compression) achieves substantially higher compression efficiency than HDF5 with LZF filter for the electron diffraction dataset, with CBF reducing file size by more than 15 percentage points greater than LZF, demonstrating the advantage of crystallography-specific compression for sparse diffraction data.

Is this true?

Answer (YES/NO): NO